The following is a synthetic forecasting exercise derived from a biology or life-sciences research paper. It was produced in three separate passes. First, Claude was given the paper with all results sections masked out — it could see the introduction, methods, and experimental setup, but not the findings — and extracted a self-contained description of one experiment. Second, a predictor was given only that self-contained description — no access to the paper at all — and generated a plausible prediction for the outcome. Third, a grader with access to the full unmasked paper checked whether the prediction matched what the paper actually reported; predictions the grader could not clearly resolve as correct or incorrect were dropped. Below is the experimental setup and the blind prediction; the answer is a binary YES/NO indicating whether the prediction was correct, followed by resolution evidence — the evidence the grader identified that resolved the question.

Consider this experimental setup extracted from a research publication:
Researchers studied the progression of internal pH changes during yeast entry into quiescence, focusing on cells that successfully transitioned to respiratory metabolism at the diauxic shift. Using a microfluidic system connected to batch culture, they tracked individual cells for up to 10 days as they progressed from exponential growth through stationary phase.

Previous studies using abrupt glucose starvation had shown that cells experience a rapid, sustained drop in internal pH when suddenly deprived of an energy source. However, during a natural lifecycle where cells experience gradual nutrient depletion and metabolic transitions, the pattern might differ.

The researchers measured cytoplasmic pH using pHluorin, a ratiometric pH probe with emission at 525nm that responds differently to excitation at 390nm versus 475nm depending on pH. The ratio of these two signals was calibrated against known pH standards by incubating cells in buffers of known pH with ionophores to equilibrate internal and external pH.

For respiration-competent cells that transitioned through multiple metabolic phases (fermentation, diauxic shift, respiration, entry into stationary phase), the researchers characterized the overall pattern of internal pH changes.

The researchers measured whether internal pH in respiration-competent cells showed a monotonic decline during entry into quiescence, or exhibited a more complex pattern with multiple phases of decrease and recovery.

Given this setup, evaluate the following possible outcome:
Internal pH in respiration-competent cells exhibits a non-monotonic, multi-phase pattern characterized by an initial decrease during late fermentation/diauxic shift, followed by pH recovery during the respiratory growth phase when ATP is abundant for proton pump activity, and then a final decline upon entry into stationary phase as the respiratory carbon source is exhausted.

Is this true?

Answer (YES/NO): YES